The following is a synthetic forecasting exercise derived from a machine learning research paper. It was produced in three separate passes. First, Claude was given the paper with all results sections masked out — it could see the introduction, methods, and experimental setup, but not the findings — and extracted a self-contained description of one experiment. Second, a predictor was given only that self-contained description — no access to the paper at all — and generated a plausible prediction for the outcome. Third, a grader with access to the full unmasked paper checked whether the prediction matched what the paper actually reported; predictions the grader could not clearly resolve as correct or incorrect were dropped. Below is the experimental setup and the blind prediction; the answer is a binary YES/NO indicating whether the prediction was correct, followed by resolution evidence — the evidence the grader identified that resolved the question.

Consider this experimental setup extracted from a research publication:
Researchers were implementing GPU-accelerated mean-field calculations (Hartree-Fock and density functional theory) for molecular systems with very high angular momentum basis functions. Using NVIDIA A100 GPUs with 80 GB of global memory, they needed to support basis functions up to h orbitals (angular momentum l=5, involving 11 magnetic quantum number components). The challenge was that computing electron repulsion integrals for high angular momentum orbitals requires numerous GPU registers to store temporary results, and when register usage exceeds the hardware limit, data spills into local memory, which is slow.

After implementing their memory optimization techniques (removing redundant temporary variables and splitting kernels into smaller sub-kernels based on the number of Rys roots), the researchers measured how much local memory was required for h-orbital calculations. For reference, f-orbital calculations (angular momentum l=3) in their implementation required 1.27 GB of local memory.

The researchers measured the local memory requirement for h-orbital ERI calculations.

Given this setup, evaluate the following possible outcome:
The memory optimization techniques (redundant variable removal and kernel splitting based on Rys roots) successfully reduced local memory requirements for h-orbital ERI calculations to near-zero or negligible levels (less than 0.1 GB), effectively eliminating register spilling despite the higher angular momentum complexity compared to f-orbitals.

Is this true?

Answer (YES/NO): NO